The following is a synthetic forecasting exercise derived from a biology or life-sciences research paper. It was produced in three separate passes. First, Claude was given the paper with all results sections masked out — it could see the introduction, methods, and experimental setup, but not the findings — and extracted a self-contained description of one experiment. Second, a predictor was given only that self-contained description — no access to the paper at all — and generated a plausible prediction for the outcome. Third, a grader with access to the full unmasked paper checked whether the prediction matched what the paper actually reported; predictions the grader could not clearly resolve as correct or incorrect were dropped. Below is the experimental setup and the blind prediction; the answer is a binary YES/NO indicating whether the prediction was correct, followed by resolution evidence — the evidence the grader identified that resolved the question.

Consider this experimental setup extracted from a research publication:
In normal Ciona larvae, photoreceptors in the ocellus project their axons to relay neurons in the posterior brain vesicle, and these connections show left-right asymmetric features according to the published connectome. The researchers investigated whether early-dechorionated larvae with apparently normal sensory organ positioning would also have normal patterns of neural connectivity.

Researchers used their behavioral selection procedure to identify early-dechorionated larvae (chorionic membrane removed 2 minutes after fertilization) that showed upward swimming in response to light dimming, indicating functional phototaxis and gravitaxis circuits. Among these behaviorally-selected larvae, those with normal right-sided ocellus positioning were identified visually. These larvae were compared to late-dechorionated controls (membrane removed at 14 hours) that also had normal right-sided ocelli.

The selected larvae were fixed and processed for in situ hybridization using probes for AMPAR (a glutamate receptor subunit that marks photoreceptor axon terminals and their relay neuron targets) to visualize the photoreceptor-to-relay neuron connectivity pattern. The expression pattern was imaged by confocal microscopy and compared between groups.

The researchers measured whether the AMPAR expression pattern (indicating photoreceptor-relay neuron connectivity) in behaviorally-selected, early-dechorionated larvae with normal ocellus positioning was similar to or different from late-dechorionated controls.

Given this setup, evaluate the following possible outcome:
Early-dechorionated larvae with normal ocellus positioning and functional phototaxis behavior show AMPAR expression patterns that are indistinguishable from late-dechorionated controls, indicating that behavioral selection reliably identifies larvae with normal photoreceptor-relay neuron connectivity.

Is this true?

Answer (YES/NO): NO